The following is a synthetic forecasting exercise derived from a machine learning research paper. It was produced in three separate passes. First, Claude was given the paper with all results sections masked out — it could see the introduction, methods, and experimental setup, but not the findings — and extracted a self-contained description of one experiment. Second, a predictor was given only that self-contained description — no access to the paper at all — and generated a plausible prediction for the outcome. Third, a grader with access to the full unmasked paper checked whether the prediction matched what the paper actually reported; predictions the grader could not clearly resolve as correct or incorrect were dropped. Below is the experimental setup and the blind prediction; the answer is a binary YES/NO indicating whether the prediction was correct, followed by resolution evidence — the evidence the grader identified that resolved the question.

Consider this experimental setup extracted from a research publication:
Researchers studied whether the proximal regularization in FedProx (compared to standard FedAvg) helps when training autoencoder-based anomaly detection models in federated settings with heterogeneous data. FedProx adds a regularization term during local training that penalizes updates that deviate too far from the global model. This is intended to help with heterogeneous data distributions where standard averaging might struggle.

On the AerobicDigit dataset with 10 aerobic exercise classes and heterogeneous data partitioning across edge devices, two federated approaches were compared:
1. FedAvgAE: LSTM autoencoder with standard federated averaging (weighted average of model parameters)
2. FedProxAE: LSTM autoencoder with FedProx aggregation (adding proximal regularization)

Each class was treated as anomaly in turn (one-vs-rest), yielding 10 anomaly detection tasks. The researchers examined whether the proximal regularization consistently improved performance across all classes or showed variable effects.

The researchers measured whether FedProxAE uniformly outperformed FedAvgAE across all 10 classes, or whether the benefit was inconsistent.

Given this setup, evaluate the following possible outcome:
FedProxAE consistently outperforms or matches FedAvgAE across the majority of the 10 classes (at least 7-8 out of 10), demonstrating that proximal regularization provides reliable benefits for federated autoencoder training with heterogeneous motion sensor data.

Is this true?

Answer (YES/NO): YES